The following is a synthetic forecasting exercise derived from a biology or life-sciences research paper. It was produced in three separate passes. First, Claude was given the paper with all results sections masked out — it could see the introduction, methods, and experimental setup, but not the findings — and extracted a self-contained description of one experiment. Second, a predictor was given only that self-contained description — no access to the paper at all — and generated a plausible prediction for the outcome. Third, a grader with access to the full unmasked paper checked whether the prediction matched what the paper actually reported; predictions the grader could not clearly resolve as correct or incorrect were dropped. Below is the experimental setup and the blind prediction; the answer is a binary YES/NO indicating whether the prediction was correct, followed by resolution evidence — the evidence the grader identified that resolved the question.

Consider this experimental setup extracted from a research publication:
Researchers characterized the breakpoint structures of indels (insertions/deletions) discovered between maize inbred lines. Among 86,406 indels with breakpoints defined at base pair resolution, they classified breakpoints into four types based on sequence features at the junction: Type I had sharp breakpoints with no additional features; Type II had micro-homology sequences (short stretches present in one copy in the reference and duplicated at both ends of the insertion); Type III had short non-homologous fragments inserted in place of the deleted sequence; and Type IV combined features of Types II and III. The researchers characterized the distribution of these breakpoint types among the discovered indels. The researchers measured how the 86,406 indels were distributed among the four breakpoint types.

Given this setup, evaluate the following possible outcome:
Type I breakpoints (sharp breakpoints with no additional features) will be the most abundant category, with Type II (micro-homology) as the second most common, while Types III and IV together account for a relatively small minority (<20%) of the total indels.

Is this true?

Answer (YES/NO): NO